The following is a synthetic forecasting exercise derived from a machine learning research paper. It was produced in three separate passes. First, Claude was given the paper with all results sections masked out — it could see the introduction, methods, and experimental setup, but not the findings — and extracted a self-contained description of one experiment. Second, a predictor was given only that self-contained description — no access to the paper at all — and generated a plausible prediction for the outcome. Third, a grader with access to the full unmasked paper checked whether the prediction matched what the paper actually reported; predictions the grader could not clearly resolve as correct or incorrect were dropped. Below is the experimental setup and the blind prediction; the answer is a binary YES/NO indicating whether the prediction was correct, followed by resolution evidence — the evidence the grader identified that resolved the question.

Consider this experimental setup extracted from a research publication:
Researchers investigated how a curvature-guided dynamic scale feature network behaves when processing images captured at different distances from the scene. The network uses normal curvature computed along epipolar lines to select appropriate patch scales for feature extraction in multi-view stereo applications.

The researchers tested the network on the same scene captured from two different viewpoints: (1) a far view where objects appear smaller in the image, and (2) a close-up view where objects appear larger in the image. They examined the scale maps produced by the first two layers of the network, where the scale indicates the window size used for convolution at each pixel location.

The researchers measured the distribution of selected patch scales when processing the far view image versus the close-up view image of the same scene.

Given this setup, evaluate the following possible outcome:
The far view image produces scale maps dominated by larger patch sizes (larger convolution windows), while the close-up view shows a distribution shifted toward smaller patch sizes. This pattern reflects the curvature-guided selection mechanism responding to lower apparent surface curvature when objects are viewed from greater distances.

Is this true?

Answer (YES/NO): NO